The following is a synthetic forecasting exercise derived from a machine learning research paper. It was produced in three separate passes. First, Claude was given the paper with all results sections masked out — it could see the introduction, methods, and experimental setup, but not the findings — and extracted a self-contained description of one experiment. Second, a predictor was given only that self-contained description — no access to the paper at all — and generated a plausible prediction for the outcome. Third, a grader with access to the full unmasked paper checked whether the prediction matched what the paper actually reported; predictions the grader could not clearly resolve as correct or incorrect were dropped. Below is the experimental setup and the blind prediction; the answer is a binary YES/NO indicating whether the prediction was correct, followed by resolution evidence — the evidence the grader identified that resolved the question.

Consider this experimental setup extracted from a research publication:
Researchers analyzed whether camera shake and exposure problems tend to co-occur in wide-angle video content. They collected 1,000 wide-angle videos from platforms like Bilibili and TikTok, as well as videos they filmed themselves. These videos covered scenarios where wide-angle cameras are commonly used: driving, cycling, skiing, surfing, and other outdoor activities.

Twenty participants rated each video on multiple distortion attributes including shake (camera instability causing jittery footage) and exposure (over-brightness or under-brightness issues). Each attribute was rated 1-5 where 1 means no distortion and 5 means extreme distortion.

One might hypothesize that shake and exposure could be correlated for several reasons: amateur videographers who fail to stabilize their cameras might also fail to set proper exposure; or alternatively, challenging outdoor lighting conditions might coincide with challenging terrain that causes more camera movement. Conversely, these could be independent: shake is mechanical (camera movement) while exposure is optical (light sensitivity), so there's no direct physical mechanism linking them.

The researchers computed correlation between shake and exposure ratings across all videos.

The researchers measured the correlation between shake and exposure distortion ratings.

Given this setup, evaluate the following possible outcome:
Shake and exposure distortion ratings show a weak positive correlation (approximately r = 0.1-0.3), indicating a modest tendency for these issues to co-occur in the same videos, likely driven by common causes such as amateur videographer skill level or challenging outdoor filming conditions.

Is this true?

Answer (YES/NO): NO